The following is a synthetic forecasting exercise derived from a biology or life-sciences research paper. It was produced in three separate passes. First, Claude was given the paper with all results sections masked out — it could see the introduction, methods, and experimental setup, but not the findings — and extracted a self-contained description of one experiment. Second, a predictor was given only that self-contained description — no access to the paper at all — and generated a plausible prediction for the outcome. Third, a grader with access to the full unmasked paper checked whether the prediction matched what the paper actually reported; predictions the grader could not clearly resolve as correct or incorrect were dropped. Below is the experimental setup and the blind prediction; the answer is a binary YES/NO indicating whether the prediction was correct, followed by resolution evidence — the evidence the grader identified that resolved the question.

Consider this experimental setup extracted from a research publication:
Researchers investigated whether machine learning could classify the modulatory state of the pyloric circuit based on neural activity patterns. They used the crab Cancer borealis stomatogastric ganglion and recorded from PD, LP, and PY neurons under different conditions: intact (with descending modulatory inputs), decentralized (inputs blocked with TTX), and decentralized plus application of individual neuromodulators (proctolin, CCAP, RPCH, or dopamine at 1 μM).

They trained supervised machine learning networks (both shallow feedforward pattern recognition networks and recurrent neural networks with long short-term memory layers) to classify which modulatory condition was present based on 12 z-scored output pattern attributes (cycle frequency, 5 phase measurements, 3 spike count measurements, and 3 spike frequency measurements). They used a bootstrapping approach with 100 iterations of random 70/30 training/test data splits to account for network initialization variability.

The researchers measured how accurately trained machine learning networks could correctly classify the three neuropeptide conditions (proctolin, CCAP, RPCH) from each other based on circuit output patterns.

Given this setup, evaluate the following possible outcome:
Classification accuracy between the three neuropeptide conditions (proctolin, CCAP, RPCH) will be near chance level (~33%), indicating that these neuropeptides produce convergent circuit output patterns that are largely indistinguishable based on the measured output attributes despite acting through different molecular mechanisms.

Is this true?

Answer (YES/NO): NO